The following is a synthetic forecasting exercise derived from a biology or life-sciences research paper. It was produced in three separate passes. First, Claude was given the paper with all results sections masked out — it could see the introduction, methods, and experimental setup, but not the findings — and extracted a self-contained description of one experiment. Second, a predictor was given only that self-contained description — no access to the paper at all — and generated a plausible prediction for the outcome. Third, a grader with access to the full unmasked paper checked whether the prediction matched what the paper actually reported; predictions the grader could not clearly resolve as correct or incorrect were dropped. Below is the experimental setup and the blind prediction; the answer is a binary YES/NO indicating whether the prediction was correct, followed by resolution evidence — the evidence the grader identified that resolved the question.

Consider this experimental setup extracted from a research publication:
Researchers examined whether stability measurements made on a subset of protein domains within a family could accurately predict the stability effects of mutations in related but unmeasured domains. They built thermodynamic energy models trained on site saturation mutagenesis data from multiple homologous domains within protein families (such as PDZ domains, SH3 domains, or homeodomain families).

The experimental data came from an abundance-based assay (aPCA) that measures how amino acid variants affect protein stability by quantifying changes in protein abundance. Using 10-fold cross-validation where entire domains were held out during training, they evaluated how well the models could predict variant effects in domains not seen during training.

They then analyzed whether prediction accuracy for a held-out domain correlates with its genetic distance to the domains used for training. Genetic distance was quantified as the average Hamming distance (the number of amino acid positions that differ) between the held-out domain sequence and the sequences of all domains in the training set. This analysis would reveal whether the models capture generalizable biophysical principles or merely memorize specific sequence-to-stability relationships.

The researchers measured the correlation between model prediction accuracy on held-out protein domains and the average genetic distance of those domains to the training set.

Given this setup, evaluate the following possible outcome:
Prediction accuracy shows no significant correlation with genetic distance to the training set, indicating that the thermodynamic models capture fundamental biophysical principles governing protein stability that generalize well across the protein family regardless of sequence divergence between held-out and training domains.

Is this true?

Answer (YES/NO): NO